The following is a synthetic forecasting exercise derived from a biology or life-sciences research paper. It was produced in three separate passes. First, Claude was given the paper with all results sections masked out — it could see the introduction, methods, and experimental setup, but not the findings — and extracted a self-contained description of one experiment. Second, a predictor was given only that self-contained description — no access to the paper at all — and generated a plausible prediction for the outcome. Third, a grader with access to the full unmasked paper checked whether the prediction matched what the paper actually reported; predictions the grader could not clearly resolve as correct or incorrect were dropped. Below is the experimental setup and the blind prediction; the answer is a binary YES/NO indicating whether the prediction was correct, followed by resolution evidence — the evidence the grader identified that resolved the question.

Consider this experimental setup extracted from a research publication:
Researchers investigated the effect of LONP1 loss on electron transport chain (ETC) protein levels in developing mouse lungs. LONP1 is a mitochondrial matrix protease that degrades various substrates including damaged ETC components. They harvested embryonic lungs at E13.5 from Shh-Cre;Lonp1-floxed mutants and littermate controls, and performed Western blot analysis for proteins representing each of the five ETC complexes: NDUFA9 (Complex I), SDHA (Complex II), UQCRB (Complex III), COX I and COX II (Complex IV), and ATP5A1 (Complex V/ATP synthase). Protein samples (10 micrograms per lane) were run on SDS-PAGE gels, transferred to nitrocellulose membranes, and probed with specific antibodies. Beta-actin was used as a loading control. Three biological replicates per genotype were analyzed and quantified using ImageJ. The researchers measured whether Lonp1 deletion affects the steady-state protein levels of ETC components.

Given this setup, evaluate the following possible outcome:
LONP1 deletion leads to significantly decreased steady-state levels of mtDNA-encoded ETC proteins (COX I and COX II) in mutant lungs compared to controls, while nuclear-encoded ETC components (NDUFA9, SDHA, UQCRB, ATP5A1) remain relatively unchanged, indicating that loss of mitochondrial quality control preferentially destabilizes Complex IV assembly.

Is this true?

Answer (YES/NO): NO